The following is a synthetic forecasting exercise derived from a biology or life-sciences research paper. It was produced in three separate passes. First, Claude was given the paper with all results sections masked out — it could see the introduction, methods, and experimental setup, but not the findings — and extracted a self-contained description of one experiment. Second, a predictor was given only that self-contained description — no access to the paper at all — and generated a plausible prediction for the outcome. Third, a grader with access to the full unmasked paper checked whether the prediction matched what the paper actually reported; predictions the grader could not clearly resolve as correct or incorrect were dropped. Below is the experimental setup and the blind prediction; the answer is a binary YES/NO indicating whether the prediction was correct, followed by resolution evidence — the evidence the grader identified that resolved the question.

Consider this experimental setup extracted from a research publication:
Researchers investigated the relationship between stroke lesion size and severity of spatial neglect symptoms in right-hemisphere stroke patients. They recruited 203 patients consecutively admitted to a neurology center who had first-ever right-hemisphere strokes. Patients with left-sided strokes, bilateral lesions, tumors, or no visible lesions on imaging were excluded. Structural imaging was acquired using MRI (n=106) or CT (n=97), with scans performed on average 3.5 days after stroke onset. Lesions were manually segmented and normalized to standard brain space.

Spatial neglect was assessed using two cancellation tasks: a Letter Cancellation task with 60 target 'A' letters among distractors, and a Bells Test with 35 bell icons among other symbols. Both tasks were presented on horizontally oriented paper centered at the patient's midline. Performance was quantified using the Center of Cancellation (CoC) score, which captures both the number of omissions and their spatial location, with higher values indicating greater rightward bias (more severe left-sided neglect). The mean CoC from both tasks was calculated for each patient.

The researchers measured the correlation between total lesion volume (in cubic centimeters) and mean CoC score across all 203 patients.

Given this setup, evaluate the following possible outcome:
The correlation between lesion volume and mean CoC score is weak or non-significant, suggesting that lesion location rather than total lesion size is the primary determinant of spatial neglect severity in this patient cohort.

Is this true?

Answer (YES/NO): NO